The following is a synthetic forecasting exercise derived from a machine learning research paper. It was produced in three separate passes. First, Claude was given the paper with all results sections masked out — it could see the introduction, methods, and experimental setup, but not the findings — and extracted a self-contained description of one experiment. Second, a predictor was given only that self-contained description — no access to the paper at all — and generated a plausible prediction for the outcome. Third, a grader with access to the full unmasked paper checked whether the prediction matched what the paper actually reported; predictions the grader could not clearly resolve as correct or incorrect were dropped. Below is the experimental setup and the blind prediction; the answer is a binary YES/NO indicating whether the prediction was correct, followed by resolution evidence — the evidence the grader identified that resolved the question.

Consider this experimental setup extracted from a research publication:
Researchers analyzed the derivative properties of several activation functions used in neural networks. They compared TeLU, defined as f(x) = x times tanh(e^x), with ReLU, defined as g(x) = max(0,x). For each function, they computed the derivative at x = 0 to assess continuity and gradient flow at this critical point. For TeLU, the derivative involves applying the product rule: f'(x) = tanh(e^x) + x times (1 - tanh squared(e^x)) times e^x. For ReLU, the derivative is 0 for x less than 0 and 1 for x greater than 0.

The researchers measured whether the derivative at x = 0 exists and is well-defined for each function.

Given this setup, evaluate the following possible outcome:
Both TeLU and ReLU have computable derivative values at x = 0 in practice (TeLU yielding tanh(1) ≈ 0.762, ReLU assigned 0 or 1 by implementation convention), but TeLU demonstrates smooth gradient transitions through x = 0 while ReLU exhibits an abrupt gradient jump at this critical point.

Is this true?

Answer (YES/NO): NO